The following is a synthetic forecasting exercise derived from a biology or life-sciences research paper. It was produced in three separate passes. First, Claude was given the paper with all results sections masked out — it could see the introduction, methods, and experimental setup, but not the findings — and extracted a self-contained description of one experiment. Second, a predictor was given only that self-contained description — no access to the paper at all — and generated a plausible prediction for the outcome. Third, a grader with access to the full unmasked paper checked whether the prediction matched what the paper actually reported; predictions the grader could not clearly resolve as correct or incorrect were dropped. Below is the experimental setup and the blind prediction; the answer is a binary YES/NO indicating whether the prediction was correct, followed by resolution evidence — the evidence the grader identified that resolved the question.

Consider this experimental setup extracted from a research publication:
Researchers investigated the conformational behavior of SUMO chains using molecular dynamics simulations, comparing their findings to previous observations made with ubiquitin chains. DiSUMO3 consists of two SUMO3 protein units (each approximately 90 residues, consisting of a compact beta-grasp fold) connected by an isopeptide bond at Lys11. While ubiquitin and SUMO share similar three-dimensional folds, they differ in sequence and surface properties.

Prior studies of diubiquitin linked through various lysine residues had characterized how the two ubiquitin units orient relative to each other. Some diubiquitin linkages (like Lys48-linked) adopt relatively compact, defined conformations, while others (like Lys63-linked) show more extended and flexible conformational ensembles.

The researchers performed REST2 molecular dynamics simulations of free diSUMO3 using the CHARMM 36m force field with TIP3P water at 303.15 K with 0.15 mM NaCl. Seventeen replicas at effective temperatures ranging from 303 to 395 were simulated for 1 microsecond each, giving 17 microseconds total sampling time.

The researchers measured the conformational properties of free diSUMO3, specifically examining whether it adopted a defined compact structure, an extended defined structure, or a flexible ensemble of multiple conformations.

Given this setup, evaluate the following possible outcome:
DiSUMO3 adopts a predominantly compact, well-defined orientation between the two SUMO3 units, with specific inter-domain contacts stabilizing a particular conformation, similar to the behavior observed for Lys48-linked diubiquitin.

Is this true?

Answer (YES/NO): NO